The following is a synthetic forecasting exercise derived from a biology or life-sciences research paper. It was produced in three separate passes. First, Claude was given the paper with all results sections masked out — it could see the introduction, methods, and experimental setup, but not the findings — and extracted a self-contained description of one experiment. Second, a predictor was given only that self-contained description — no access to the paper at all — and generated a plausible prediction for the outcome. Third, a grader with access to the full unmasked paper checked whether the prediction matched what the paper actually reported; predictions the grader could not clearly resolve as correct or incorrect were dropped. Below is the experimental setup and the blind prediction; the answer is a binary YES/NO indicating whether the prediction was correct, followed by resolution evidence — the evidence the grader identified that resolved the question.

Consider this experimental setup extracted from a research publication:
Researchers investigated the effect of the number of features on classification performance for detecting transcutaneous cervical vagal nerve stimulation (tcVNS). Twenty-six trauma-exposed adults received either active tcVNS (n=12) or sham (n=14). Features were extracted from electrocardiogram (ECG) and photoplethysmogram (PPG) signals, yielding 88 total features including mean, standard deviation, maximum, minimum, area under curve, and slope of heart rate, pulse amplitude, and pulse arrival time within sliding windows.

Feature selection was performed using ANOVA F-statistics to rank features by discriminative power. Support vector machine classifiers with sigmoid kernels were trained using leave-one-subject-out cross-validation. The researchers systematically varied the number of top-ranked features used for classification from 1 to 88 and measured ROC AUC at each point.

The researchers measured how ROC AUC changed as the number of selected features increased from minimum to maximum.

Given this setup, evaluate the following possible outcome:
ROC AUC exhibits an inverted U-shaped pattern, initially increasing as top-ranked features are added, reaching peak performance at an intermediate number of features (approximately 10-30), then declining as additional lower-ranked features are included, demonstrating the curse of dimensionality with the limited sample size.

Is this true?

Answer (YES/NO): NO